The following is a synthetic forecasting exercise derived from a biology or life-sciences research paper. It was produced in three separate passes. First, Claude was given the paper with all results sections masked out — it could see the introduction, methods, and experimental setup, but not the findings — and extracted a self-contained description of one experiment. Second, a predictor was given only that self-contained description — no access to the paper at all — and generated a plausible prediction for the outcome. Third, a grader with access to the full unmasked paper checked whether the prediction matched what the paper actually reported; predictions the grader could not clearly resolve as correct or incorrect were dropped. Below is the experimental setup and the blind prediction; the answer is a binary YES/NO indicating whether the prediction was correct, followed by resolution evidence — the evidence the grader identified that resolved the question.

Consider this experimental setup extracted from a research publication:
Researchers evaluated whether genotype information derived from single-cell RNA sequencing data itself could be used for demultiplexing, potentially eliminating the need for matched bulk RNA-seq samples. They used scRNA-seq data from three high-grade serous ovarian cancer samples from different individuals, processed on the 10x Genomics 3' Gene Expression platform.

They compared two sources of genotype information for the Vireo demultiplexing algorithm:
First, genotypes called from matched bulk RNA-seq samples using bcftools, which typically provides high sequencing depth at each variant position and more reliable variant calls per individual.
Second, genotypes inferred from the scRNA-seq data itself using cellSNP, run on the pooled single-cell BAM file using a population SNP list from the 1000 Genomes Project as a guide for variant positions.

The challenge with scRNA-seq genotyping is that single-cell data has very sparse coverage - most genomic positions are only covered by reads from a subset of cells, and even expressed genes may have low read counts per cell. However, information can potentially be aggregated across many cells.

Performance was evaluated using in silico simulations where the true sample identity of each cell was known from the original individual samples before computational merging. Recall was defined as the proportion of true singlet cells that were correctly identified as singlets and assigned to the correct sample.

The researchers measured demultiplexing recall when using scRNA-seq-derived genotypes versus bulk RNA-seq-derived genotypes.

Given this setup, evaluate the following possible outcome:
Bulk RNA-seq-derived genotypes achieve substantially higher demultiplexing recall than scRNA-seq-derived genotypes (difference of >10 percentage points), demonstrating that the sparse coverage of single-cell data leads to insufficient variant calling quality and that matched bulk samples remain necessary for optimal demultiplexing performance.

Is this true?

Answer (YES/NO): NO